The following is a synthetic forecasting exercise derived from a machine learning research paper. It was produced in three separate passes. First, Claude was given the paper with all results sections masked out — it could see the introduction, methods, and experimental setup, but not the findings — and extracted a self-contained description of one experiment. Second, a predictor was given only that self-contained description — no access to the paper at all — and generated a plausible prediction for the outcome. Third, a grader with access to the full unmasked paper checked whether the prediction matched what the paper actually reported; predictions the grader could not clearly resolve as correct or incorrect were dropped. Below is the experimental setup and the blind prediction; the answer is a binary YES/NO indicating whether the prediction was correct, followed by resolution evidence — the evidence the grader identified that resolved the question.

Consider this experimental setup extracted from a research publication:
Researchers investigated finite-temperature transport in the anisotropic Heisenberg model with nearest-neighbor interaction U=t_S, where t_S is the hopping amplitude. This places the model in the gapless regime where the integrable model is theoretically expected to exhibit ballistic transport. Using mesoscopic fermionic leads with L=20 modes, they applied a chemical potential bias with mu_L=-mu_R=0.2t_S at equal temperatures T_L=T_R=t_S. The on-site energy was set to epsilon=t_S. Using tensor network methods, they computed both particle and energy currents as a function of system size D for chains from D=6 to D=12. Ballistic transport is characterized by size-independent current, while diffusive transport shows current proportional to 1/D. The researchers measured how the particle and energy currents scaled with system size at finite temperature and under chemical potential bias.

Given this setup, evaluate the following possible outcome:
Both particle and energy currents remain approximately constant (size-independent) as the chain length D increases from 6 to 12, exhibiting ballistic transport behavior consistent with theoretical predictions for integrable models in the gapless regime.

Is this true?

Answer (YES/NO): YES